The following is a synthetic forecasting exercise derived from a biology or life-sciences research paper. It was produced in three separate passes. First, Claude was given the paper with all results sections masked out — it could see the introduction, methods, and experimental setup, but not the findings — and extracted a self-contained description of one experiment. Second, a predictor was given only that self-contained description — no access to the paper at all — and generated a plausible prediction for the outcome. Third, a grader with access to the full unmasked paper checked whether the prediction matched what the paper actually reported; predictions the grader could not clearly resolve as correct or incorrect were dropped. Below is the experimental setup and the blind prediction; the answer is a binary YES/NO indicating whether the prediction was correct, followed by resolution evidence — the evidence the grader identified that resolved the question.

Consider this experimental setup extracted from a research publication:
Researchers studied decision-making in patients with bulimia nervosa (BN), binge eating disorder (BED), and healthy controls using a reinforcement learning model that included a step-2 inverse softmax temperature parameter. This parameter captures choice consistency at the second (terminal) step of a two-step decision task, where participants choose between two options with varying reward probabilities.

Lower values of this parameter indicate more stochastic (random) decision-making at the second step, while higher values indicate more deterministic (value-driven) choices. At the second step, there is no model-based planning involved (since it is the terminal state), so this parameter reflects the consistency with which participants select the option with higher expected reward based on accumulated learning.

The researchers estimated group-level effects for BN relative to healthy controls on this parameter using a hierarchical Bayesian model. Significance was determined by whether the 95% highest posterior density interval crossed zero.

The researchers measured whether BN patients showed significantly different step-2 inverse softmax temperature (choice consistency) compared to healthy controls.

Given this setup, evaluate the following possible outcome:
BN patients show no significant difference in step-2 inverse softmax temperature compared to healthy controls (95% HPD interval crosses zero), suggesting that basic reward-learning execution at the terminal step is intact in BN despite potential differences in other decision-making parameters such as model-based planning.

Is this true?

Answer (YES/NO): NO